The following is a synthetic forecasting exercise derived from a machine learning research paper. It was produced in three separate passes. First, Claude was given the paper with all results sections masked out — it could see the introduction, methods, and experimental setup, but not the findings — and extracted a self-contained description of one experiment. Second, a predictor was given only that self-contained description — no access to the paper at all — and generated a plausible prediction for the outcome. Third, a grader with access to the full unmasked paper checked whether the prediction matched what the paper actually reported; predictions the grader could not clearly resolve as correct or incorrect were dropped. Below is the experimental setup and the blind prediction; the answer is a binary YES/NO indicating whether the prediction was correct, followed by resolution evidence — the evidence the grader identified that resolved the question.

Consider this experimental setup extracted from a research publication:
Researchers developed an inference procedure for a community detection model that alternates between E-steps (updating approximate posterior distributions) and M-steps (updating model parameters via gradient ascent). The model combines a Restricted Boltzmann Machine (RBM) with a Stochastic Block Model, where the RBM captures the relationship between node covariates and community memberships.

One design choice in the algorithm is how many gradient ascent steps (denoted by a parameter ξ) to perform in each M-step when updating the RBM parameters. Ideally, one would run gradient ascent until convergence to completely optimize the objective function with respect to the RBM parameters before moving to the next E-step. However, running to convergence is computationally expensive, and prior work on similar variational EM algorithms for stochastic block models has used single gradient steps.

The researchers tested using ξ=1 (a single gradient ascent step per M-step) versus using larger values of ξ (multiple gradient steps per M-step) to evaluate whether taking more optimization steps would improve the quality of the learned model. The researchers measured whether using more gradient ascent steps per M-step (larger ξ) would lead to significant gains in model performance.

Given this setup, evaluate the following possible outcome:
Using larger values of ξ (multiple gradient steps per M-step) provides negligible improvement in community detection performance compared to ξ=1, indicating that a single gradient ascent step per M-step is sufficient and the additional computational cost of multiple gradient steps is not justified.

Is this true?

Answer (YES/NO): YES